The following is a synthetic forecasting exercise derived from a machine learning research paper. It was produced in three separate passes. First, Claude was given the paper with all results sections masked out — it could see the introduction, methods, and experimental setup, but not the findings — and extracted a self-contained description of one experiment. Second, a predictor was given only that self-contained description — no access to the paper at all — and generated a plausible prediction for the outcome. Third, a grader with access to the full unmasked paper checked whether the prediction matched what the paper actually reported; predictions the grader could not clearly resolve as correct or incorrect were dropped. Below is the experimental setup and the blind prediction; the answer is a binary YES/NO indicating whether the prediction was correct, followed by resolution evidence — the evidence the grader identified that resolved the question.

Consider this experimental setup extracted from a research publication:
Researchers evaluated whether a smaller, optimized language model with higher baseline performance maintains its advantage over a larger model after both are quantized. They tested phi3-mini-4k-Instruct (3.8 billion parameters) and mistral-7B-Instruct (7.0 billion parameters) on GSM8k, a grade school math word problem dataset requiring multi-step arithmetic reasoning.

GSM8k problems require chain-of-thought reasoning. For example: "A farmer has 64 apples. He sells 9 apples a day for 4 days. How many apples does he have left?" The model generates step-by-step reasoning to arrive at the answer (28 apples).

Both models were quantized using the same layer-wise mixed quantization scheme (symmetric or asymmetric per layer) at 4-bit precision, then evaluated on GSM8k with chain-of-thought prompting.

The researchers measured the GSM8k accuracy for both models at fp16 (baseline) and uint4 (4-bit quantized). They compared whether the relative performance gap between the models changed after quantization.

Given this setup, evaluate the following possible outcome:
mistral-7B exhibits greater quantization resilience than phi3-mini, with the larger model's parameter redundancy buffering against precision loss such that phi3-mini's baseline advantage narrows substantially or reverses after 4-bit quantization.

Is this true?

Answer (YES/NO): NO